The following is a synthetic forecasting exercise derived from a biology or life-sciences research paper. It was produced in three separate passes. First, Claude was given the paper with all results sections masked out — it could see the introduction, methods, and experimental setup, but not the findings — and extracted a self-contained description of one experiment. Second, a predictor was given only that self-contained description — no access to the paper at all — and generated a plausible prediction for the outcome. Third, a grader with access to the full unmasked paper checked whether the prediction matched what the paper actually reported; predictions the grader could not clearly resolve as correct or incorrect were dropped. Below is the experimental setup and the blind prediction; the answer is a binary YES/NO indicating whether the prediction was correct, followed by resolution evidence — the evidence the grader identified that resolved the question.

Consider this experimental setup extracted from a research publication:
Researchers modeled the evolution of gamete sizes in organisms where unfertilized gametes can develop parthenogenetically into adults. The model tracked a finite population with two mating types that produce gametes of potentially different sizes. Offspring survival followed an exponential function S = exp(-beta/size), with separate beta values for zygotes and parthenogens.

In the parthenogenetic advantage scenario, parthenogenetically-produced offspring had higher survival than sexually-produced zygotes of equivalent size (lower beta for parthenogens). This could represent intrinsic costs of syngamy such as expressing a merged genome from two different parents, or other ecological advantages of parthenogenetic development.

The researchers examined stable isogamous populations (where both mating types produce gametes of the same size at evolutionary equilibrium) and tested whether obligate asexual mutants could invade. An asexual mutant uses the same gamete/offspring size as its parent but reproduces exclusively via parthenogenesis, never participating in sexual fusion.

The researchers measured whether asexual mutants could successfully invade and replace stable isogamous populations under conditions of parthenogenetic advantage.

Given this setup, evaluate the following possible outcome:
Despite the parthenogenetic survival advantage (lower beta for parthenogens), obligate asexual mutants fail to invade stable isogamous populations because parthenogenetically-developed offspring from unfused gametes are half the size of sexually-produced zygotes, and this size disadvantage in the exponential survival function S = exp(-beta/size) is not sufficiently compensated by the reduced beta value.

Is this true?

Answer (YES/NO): YES